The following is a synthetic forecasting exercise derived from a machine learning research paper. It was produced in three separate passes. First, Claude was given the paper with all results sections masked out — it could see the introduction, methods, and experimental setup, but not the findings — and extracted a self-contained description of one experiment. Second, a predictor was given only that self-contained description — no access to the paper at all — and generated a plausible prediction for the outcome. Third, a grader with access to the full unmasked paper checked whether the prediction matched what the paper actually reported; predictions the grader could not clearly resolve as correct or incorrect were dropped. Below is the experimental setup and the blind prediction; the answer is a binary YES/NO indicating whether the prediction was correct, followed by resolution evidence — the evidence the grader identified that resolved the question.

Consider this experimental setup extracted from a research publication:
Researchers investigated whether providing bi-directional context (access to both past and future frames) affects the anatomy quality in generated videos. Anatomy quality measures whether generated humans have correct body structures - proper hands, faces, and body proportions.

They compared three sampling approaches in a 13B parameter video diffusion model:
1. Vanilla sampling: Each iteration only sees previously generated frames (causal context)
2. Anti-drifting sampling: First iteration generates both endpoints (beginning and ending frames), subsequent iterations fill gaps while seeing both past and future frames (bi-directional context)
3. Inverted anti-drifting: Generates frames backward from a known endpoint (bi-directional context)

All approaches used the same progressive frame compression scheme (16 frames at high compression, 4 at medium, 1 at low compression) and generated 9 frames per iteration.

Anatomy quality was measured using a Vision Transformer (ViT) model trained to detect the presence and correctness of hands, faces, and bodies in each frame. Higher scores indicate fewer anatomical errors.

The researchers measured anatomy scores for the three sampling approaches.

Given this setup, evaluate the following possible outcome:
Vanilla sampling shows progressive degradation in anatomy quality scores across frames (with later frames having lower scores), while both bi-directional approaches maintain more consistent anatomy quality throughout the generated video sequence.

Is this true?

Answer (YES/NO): NO